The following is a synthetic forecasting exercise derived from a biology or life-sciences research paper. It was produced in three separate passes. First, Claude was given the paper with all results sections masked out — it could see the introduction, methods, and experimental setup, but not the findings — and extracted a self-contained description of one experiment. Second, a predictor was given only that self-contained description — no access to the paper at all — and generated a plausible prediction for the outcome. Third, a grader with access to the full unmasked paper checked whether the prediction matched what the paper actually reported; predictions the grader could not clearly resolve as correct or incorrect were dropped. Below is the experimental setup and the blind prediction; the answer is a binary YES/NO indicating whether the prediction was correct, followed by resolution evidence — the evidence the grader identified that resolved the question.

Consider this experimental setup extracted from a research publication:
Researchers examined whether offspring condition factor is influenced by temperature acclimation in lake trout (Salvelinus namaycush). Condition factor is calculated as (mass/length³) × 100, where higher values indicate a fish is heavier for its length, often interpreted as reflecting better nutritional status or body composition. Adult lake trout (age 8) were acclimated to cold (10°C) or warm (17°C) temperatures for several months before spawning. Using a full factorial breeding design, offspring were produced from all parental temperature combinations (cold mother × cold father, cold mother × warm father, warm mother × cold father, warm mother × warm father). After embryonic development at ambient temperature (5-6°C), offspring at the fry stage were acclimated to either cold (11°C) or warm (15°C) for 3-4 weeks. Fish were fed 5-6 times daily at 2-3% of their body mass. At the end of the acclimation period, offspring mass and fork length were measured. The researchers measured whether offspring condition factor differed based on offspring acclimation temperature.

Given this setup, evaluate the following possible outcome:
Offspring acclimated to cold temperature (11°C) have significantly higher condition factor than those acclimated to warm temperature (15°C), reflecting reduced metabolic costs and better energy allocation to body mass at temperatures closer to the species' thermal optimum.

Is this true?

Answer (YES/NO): NO